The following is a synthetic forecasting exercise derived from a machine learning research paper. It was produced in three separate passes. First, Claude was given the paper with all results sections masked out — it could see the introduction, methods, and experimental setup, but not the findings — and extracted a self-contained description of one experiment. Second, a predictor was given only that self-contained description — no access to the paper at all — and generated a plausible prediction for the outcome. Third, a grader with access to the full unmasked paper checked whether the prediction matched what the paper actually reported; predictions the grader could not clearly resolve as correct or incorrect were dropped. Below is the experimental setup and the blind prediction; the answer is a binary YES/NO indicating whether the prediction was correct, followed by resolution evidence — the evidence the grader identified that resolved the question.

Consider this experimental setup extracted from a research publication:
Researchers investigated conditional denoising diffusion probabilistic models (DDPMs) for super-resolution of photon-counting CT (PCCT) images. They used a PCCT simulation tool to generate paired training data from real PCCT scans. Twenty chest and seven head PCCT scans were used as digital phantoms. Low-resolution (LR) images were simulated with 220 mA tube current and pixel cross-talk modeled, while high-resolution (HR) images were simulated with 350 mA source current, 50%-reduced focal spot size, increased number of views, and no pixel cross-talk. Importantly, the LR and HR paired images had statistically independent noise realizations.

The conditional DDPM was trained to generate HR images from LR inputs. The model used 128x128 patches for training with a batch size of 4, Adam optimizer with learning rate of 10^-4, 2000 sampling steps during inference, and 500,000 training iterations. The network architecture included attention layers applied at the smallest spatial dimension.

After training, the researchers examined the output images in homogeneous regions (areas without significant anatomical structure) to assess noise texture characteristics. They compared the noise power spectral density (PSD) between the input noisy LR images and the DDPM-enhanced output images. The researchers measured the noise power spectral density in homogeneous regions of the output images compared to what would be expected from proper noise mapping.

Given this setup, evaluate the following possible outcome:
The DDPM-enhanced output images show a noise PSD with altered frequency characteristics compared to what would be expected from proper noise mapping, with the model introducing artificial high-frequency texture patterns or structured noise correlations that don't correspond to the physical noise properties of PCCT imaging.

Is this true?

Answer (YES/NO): NO